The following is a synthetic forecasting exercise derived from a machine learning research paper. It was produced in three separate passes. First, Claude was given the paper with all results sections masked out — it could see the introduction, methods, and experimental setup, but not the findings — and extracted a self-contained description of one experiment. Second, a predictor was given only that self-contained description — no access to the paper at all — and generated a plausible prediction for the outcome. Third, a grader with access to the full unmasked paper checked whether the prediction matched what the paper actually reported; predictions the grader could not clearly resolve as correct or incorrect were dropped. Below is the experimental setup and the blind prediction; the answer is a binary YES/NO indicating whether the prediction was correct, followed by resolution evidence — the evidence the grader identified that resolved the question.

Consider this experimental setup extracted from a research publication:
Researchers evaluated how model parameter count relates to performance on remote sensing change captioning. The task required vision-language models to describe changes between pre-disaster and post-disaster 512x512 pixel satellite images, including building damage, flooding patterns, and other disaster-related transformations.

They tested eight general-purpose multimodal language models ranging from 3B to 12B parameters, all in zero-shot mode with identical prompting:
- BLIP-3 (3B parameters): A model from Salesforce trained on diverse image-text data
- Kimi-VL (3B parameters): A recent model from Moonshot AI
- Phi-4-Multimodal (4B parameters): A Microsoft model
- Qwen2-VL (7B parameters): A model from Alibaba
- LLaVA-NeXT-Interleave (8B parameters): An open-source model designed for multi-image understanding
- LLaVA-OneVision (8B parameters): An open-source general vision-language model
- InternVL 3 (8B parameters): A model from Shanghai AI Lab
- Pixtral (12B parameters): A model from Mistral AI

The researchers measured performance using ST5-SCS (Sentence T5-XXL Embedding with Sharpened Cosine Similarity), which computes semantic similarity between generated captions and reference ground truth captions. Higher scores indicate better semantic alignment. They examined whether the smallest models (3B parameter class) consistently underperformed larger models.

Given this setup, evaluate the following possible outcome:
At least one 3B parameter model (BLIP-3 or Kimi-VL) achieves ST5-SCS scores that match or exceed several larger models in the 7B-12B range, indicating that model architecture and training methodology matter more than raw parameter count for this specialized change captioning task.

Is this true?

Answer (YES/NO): YES